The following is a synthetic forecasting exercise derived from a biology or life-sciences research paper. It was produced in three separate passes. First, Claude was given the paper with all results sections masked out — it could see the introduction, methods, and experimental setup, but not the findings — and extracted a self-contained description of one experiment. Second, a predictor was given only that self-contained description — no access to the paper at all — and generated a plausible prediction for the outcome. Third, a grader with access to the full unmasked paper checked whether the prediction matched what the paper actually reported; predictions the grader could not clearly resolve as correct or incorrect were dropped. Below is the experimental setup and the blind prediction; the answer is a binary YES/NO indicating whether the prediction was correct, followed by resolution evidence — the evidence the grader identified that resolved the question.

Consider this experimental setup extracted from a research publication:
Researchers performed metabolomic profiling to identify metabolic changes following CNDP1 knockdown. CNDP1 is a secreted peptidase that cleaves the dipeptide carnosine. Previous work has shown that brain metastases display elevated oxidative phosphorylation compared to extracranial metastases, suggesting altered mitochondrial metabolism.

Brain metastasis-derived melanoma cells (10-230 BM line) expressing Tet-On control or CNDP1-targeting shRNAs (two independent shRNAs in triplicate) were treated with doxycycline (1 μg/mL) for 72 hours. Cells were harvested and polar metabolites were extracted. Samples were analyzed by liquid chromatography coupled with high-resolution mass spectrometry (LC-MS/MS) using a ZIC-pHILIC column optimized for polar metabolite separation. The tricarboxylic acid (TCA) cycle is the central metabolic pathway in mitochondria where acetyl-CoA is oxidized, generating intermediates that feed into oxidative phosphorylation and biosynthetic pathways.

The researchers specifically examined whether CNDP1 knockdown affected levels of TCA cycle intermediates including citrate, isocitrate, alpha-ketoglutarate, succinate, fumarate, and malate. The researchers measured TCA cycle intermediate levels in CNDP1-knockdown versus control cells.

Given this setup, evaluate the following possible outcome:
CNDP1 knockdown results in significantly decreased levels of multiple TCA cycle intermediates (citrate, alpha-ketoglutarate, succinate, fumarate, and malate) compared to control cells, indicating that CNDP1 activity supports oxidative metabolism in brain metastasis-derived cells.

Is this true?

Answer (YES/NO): NO